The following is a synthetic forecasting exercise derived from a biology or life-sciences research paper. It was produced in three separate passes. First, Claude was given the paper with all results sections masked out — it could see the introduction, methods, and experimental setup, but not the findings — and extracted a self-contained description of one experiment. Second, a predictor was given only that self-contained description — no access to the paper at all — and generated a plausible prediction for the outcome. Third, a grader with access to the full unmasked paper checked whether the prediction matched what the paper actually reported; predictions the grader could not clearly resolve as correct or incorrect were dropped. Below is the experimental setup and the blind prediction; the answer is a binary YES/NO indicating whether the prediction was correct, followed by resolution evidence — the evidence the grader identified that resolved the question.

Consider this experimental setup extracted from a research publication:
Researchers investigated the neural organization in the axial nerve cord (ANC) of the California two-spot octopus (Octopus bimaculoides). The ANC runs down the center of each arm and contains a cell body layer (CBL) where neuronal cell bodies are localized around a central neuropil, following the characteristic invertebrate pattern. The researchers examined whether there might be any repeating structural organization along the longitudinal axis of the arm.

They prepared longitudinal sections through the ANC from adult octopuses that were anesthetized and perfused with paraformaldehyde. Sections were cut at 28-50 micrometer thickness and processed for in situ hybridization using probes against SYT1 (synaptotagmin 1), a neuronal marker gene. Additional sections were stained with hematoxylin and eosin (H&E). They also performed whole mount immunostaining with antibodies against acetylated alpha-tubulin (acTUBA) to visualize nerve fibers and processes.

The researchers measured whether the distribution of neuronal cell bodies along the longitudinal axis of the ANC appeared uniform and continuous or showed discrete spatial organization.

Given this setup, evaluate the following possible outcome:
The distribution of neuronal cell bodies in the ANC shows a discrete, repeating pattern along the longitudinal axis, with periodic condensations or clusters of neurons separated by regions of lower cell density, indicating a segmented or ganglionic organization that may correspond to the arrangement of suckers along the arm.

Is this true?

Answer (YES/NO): YES